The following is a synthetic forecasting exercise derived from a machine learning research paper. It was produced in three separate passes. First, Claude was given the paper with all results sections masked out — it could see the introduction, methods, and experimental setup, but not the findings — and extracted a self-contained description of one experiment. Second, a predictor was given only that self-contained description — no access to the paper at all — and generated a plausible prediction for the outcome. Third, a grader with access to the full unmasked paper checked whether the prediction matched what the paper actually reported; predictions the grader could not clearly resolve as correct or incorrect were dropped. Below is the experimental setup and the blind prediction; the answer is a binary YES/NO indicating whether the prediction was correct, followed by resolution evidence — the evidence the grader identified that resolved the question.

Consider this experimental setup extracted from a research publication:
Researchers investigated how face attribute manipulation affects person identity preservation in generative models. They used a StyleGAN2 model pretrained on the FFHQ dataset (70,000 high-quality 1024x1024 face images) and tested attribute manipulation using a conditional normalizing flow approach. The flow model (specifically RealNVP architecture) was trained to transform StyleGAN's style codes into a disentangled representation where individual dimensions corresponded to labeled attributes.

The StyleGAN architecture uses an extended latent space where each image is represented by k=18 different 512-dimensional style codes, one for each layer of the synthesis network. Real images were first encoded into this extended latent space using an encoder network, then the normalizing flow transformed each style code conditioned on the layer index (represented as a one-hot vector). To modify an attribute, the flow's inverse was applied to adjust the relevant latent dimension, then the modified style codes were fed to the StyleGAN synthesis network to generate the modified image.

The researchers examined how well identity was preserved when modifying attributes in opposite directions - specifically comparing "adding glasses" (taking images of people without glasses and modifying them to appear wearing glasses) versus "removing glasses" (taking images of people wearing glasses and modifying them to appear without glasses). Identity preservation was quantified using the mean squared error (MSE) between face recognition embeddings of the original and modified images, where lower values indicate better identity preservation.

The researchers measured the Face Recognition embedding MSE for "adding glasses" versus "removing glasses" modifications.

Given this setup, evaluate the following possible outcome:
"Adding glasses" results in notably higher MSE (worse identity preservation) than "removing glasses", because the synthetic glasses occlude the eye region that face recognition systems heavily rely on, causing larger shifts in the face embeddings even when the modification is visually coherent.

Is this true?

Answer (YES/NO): YES